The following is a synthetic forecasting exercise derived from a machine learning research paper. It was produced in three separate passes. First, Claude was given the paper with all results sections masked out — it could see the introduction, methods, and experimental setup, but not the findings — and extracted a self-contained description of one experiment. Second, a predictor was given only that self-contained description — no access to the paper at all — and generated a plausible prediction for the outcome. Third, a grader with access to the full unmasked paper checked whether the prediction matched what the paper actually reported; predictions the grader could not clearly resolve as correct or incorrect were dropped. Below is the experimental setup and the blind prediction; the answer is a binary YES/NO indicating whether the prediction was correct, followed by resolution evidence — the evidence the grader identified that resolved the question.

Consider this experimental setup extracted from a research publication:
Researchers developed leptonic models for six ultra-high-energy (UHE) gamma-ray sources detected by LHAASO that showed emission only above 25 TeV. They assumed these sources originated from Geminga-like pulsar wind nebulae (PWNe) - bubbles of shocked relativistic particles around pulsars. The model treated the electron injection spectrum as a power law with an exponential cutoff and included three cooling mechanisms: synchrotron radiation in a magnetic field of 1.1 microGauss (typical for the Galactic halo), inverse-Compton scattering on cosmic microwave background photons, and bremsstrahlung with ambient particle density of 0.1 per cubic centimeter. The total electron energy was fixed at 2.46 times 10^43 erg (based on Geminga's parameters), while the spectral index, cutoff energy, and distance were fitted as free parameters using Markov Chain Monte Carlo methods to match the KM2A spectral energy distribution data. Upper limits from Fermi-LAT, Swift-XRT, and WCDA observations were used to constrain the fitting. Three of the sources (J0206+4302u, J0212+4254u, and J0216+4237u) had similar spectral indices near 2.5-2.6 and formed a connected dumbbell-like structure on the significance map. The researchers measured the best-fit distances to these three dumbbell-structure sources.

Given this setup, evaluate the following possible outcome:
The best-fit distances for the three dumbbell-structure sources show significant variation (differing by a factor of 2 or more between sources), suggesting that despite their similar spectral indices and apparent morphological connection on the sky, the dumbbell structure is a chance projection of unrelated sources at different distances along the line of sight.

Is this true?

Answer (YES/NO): NO